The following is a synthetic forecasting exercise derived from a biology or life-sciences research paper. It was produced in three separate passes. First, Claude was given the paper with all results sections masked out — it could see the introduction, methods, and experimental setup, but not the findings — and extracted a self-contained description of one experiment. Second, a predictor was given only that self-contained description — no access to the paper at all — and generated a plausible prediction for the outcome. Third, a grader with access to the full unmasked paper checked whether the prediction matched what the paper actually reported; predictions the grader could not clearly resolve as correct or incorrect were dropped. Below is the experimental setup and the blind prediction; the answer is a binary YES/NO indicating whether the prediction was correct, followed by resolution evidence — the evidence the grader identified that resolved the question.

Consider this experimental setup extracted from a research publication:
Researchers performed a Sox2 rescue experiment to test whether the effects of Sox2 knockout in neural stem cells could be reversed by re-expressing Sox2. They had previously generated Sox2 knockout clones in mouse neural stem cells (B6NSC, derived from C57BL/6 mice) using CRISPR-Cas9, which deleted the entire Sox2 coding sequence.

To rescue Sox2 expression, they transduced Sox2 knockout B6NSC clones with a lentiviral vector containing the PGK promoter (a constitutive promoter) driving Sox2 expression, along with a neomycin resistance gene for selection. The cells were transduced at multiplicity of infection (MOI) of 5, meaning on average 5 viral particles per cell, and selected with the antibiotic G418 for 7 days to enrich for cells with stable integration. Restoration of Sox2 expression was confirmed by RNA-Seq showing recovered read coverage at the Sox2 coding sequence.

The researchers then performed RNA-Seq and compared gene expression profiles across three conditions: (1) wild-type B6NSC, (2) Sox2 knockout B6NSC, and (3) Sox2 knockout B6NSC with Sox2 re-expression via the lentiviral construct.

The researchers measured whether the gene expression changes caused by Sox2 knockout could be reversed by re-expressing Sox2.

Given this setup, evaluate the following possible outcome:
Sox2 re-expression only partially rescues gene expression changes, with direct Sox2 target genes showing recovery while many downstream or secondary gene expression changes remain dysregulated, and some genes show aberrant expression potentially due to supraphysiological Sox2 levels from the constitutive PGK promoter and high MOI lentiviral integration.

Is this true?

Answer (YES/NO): NO